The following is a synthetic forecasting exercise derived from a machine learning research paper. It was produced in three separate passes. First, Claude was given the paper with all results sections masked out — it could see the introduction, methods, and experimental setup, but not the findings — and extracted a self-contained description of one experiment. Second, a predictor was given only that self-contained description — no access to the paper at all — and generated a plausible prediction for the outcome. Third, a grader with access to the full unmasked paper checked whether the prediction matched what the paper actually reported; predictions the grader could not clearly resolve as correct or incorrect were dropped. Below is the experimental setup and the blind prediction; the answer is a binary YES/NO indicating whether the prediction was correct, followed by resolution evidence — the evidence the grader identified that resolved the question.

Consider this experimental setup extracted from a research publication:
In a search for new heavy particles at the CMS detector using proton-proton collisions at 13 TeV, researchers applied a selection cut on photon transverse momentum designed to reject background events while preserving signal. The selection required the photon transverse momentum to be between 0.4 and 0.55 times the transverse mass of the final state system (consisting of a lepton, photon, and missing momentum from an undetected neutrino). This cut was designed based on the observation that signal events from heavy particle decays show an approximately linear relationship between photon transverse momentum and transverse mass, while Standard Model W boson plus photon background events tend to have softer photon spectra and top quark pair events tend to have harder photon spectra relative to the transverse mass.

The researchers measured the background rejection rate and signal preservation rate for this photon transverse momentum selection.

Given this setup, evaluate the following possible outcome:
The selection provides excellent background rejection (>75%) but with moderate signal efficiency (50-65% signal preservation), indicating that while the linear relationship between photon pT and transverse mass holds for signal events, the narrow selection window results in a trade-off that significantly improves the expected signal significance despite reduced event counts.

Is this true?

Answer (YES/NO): NO